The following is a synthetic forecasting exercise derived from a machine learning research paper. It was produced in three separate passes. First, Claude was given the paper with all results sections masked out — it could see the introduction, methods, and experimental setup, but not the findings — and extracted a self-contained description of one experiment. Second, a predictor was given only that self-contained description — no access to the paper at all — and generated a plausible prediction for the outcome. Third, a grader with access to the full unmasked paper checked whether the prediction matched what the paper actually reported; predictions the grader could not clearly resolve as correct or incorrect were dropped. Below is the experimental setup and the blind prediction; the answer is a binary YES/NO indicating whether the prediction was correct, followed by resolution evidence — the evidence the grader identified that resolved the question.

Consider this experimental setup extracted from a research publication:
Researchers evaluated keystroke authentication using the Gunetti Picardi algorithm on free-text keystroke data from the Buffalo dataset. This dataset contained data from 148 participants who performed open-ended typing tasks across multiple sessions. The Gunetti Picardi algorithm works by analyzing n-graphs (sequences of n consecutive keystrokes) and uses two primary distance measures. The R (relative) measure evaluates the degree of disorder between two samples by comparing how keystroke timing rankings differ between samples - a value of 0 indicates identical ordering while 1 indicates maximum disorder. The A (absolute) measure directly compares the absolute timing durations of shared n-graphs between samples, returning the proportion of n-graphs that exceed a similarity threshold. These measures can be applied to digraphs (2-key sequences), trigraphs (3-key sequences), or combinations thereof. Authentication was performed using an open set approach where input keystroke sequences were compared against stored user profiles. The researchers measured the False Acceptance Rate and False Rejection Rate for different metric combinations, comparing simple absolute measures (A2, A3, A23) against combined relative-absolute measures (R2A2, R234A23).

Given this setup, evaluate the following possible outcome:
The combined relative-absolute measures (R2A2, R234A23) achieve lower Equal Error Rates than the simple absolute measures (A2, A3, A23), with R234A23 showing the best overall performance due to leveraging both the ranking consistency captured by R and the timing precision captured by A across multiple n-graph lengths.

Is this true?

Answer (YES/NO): YES